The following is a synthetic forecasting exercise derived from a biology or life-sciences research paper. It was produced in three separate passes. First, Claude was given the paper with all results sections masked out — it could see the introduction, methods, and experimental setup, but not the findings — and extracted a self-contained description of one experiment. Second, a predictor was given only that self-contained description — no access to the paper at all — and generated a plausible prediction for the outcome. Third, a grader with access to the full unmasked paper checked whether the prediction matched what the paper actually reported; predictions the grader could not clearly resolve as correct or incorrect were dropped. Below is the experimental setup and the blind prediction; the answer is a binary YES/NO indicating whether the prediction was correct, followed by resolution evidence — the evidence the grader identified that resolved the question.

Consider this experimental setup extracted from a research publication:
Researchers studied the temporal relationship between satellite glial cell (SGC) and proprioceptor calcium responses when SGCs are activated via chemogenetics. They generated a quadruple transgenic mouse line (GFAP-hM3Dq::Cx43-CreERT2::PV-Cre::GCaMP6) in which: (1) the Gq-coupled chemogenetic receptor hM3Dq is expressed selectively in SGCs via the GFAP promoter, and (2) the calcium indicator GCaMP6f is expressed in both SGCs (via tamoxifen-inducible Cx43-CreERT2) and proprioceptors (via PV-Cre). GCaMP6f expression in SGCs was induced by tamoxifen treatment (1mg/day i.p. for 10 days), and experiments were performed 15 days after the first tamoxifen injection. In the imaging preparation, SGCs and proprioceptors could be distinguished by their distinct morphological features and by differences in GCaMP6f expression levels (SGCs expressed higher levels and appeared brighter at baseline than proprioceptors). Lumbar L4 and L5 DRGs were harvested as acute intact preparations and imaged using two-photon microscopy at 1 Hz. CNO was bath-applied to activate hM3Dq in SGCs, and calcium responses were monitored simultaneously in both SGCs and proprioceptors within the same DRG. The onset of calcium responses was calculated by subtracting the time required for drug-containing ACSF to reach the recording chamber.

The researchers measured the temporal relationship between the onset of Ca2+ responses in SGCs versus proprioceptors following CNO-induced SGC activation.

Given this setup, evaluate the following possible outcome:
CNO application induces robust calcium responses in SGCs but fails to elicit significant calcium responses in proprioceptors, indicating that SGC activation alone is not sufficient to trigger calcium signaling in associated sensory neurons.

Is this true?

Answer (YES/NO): NO